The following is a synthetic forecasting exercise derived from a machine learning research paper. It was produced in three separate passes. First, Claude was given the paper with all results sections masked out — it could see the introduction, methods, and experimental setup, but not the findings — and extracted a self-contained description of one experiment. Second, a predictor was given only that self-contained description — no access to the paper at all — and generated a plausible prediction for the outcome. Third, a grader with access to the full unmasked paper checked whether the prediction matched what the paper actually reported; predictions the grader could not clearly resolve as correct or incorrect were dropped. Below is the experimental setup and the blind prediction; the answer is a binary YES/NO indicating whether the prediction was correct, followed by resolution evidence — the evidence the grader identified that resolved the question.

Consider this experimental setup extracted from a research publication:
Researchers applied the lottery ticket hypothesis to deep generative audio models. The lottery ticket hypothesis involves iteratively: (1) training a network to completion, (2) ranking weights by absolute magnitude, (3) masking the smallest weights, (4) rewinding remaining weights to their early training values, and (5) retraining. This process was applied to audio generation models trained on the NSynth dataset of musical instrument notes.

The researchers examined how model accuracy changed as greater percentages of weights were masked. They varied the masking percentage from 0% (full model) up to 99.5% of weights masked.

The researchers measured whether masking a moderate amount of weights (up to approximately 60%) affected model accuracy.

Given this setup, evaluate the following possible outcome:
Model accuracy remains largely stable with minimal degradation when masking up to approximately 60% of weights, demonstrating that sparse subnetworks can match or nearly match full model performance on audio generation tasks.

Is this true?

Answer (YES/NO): NO